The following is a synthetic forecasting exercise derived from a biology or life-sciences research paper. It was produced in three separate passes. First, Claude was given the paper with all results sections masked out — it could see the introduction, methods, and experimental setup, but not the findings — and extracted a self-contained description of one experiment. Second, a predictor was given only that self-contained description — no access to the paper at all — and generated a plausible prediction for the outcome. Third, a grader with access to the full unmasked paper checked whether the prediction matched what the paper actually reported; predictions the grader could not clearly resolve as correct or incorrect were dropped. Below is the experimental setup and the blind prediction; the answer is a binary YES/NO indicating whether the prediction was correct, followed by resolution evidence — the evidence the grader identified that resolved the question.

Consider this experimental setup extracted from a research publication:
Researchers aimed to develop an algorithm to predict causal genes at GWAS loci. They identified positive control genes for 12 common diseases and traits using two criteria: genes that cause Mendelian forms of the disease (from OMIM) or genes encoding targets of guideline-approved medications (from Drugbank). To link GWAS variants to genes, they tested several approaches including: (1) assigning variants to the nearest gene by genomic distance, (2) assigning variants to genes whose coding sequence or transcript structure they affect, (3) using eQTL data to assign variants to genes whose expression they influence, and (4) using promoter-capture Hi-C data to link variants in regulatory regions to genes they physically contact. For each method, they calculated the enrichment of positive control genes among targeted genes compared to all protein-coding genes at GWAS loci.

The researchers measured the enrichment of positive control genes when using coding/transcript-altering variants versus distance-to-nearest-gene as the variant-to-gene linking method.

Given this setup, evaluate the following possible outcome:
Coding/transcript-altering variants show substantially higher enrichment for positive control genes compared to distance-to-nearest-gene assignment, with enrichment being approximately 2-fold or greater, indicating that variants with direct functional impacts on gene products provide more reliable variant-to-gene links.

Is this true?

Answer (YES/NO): YES